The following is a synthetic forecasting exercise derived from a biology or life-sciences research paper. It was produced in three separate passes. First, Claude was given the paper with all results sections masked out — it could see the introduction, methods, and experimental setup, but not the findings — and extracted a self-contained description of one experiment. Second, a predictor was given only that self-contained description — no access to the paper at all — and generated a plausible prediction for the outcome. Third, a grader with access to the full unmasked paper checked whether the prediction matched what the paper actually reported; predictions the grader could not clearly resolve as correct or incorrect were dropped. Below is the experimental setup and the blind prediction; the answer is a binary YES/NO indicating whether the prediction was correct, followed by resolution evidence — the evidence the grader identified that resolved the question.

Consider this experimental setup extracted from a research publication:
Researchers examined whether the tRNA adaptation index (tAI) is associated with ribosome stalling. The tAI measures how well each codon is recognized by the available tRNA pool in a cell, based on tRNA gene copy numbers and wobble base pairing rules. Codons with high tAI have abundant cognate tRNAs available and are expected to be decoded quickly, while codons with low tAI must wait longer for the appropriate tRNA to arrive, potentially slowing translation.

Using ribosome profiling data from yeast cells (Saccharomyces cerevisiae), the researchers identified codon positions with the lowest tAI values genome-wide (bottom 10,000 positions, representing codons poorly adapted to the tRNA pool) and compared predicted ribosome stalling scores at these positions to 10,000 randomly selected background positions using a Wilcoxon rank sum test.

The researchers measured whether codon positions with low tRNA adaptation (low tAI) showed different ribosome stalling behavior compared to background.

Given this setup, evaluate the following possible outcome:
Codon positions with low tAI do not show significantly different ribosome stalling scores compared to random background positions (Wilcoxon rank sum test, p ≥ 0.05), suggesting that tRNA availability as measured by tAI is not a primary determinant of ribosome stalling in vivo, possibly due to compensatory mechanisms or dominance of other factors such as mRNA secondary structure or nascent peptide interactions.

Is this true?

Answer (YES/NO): NO